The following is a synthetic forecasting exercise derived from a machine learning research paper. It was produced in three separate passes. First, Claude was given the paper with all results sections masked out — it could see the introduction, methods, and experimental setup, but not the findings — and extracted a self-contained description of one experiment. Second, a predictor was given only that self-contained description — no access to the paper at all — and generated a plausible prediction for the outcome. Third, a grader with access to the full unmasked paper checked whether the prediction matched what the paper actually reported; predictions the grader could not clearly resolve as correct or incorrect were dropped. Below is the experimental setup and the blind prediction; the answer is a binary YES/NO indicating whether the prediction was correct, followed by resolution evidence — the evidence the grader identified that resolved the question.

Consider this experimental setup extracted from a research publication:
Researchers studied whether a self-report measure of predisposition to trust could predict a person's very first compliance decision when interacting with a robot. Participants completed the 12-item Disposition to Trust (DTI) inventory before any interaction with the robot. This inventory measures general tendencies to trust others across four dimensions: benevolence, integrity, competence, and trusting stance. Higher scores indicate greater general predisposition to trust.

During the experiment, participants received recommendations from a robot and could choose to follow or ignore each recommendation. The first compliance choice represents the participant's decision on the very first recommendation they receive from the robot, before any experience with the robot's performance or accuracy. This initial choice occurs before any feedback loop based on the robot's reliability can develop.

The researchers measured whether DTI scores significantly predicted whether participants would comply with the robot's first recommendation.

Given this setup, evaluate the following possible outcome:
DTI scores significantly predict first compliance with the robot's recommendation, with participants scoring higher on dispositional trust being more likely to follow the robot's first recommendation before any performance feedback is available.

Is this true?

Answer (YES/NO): NO